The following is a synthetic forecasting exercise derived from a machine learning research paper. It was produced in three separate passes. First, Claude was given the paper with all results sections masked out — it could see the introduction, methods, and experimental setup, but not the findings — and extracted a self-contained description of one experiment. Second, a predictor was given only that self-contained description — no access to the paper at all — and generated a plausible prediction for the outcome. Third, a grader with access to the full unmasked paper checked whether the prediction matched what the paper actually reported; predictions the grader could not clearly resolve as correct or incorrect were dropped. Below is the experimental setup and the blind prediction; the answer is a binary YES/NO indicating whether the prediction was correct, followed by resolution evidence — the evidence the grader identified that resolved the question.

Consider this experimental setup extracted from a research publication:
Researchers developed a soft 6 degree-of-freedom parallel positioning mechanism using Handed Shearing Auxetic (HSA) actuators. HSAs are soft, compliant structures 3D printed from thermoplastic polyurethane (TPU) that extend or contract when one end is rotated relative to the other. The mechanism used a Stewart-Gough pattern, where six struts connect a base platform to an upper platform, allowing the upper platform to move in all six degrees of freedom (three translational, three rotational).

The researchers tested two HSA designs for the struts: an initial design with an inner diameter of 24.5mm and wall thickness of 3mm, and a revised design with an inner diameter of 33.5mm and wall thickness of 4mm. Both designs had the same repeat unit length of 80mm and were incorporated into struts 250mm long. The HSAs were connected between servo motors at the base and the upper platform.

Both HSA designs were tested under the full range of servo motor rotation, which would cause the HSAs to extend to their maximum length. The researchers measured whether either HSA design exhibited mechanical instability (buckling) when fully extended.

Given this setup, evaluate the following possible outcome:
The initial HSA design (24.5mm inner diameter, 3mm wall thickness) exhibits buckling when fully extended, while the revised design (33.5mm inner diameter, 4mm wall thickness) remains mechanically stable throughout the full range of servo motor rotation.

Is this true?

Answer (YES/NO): YES